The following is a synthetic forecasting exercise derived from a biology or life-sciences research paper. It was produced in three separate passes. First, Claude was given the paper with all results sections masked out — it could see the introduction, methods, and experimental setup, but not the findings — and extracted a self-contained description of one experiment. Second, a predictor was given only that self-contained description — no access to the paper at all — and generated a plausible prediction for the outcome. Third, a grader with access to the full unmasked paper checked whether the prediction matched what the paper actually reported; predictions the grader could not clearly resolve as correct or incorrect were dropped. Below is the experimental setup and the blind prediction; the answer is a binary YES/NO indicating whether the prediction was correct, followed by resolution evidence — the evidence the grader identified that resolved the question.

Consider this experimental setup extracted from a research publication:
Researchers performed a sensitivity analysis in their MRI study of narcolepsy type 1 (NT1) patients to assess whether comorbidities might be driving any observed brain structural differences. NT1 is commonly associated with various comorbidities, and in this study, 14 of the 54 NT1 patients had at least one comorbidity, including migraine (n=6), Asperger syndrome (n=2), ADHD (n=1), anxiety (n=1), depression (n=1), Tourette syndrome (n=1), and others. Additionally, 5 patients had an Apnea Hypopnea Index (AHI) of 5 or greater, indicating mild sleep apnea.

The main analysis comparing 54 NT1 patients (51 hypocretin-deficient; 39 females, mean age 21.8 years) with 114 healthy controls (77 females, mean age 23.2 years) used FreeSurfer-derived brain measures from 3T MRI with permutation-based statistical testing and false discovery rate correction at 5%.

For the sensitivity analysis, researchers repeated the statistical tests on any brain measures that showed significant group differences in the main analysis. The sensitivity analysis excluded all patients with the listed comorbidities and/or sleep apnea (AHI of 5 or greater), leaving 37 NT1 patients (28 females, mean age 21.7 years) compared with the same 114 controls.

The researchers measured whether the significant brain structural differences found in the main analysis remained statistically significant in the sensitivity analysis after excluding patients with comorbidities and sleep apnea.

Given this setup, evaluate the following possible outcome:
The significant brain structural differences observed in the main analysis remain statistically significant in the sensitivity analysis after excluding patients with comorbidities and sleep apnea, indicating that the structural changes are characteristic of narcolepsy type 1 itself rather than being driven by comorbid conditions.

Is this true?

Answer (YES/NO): YES